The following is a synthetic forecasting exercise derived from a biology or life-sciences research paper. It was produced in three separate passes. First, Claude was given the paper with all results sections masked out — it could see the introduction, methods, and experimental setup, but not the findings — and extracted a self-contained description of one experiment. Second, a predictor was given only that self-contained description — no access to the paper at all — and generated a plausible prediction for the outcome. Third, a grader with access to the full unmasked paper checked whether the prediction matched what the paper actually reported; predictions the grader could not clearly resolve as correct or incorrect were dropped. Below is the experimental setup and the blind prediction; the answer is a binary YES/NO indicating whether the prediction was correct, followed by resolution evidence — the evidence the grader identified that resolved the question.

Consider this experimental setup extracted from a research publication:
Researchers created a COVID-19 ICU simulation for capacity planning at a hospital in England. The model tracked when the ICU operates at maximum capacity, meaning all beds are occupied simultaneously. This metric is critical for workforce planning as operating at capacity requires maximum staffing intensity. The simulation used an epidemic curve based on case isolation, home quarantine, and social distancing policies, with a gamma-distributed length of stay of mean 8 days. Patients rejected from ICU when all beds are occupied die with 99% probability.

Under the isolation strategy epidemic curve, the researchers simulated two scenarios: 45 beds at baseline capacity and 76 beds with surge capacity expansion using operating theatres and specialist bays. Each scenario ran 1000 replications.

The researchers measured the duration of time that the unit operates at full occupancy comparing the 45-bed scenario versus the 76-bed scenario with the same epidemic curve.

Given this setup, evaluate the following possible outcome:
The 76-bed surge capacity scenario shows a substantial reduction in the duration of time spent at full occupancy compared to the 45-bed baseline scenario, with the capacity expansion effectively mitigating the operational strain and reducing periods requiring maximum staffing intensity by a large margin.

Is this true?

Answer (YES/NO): NO